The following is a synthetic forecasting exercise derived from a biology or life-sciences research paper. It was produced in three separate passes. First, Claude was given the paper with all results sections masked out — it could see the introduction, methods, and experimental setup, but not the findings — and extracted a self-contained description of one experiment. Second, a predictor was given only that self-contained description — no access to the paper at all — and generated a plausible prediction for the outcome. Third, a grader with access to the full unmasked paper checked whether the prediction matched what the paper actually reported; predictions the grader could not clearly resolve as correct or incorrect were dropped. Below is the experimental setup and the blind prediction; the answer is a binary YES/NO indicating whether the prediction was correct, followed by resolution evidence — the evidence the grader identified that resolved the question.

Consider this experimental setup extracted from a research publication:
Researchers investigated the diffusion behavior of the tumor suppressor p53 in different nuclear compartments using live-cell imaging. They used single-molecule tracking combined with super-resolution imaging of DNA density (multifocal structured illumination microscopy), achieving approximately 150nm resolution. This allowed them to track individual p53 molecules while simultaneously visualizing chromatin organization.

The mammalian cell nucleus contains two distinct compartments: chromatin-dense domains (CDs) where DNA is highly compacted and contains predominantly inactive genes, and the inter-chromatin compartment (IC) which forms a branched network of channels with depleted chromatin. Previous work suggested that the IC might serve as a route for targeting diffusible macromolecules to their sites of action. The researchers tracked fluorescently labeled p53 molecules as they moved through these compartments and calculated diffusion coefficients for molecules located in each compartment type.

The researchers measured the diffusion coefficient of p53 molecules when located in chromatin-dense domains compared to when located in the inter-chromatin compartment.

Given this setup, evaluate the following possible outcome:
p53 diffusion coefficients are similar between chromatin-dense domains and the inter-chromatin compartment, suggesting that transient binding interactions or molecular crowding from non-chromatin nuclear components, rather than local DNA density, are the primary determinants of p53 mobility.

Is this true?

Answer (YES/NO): NO